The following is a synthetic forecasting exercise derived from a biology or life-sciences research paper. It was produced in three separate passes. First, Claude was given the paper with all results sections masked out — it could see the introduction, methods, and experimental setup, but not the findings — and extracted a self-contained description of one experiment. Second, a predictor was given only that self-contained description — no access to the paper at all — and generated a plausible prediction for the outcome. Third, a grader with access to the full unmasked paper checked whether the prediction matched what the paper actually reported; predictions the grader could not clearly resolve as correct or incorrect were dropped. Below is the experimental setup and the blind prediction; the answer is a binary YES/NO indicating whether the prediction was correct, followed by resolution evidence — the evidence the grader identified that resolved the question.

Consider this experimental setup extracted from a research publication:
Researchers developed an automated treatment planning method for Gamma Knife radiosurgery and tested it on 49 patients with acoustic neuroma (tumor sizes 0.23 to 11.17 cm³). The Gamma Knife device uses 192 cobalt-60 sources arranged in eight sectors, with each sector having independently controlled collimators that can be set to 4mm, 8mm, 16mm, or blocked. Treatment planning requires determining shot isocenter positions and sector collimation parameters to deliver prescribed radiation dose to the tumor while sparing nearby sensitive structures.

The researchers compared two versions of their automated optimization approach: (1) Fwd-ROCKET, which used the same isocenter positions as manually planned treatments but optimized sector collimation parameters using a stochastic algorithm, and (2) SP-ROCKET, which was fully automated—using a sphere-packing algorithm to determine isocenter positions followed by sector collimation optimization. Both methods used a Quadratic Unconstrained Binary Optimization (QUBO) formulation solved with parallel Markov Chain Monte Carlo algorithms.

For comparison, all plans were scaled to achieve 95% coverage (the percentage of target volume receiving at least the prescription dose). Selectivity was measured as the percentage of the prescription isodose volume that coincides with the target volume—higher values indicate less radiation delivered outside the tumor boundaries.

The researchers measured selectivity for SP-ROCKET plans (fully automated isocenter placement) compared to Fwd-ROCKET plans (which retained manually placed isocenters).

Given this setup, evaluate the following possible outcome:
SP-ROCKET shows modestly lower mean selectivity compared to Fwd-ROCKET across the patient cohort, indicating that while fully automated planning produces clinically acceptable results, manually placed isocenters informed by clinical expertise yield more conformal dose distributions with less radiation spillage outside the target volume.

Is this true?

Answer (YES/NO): NO